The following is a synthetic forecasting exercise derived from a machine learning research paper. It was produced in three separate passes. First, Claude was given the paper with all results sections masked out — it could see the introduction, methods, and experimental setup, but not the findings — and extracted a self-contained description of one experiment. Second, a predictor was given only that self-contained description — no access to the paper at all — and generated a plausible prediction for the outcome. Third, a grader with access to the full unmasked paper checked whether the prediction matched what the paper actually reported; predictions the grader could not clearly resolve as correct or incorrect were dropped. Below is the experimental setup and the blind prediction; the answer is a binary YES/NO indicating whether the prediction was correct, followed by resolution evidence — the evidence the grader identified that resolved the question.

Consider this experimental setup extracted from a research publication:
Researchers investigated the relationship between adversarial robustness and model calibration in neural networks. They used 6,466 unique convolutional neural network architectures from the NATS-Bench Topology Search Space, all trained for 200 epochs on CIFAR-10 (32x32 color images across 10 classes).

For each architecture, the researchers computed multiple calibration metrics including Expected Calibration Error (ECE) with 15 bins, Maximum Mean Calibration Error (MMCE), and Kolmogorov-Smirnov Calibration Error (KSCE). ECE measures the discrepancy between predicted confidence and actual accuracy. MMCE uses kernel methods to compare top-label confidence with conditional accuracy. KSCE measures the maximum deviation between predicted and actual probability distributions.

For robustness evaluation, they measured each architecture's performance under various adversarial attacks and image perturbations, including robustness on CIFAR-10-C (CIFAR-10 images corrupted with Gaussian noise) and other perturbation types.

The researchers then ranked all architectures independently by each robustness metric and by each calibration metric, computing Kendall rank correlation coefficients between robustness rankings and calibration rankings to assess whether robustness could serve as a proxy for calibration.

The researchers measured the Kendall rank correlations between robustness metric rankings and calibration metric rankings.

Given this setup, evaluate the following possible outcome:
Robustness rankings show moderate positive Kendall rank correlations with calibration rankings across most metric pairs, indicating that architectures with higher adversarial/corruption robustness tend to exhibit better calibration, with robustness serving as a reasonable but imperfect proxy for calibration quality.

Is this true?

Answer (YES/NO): NO